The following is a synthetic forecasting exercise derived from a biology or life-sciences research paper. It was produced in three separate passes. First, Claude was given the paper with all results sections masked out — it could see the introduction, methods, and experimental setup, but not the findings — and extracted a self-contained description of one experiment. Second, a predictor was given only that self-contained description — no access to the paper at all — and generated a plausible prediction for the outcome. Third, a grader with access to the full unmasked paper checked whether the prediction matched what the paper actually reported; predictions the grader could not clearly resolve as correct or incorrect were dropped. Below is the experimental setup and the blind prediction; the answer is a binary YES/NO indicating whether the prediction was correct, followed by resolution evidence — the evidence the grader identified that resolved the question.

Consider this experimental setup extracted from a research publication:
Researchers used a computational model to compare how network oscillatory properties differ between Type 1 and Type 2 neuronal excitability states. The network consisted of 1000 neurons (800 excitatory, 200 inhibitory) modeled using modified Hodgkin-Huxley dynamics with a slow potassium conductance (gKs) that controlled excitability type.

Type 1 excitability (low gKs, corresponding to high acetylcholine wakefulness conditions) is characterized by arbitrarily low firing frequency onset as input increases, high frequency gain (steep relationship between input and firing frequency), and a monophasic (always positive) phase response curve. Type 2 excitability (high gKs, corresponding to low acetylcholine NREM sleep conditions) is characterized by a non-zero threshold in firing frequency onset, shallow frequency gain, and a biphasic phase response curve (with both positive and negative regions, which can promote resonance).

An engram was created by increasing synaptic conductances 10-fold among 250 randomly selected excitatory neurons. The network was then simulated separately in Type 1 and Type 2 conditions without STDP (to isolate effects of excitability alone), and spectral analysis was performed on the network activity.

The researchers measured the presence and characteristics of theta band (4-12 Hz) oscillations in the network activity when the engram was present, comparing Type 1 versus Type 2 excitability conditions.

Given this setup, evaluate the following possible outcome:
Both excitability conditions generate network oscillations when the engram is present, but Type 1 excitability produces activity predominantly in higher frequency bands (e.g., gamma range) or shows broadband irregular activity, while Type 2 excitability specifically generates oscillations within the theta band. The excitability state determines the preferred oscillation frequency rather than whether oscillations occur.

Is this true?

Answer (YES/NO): NO